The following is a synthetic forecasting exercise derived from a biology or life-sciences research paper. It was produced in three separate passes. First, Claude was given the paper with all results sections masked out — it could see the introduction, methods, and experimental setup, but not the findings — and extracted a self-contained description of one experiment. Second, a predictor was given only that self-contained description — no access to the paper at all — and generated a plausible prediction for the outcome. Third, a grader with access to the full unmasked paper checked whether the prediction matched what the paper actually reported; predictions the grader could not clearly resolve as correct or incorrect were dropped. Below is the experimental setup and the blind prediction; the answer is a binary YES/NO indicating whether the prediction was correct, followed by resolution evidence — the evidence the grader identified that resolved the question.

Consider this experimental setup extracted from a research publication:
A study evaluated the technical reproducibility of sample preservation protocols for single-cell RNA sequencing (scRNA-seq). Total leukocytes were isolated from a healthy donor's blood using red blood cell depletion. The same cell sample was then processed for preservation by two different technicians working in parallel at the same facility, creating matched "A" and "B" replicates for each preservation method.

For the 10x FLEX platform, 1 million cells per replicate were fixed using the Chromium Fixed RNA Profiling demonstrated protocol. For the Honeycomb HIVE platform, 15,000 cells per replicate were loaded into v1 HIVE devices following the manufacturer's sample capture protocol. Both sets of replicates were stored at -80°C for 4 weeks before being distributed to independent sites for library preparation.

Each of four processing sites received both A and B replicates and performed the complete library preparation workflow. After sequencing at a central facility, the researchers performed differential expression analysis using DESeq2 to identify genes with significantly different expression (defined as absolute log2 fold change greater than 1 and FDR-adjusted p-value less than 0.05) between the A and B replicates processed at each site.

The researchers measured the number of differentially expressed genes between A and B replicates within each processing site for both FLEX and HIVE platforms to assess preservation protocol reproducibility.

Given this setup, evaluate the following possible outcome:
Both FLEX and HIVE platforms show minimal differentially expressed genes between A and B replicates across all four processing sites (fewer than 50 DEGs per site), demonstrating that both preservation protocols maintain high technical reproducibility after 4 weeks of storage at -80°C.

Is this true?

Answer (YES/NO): NO